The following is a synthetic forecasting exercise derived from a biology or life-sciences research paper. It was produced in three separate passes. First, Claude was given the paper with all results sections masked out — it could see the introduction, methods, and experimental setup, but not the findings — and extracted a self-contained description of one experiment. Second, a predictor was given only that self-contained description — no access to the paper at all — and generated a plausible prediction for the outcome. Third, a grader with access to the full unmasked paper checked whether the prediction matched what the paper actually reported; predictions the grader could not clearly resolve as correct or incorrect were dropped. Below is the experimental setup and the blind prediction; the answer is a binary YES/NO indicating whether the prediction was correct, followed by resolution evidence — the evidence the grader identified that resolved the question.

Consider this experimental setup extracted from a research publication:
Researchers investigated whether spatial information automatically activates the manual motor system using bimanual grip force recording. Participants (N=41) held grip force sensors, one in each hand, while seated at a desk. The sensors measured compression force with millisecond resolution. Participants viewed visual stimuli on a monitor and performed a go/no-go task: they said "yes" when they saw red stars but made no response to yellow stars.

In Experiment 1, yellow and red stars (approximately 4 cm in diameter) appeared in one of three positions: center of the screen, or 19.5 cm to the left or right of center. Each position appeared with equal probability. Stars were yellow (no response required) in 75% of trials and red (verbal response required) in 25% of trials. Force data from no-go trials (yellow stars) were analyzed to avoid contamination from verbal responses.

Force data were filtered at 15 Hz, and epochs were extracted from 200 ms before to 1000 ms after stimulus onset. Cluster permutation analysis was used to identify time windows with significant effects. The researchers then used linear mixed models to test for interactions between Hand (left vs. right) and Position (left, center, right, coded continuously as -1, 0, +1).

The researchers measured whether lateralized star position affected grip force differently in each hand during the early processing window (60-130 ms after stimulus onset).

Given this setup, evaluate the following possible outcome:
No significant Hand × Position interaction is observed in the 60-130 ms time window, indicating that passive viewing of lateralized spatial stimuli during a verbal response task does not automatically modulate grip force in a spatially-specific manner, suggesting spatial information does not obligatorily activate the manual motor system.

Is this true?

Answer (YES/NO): NO